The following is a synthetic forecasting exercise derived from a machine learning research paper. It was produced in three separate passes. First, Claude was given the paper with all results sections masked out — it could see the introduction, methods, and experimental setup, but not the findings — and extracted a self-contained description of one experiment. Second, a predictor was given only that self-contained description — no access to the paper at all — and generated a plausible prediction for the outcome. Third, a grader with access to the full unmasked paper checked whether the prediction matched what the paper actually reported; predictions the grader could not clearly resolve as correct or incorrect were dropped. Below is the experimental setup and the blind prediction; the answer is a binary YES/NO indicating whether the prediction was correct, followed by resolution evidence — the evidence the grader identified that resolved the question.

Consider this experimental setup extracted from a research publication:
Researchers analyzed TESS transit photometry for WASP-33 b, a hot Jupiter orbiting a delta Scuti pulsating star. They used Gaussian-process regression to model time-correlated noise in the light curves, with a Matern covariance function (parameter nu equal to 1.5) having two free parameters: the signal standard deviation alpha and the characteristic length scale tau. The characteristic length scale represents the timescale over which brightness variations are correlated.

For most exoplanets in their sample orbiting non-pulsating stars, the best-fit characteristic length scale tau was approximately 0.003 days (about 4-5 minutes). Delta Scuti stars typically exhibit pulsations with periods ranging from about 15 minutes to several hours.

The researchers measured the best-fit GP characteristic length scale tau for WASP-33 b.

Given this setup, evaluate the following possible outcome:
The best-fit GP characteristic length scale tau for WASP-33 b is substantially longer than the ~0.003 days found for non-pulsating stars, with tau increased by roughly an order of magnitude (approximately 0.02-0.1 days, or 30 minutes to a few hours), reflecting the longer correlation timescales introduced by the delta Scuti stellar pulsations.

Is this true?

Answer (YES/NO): NO